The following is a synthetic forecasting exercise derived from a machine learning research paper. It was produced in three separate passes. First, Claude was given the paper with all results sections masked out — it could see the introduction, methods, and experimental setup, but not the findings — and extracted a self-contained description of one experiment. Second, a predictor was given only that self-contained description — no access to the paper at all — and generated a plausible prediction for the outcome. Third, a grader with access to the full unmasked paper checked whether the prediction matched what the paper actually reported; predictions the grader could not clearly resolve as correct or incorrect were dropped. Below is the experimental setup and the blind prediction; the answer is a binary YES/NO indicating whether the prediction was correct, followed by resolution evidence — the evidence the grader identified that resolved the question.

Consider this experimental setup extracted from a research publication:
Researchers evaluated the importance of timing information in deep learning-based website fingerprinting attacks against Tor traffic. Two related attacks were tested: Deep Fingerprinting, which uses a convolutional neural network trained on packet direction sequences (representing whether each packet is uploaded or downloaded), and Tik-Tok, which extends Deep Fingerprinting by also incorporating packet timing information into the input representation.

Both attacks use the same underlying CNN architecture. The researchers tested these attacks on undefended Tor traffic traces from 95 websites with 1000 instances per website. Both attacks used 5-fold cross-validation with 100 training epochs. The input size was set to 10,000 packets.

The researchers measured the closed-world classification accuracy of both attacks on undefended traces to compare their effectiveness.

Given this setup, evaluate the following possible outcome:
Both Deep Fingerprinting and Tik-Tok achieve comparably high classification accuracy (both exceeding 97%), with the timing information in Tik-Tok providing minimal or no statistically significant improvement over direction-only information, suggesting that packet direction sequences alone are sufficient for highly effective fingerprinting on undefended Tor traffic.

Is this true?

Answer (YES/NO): YES